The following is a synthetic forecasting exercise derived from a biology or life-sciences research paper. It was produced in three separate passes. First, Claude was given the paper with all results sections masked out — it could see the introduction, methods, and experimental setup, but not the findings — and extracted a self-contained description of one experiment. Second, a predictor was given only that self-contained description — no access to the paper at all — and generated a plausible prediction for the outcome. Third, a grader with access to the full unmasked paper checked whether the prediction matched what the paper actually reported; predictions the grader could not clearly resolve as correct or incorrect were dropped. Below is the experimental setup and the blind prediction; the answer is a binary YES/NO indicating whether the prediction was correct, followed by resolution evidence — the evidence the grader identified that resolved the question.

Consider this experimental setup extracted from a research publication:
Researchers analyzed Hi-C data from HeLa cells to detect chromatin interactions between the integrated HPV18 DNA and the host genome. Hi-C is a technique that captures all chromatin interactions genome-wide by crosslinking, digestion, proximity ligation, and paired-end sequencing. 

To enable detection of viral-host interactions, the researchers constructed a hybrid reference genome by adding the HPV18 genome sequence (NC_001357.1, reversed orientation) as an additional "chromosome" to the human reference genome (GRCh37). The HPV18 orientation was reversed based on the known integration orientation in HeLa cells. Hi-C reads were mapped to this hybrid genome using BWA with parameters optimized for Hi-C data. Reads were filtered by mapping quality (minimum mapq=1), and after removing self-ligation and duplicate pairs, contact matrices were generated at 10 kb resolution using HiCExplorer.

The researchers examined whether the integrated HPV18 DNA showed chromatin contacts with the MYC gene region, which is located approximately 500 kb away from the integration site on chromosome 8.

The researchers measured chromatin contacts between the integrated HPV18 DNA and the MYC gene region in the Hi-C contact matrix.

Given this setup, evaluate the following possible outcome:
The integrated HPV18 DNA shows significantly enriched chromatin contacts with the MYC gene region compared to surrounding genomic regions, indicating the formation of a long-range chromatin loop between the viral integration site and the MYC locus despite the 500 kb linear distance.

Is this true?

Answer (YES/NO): YES